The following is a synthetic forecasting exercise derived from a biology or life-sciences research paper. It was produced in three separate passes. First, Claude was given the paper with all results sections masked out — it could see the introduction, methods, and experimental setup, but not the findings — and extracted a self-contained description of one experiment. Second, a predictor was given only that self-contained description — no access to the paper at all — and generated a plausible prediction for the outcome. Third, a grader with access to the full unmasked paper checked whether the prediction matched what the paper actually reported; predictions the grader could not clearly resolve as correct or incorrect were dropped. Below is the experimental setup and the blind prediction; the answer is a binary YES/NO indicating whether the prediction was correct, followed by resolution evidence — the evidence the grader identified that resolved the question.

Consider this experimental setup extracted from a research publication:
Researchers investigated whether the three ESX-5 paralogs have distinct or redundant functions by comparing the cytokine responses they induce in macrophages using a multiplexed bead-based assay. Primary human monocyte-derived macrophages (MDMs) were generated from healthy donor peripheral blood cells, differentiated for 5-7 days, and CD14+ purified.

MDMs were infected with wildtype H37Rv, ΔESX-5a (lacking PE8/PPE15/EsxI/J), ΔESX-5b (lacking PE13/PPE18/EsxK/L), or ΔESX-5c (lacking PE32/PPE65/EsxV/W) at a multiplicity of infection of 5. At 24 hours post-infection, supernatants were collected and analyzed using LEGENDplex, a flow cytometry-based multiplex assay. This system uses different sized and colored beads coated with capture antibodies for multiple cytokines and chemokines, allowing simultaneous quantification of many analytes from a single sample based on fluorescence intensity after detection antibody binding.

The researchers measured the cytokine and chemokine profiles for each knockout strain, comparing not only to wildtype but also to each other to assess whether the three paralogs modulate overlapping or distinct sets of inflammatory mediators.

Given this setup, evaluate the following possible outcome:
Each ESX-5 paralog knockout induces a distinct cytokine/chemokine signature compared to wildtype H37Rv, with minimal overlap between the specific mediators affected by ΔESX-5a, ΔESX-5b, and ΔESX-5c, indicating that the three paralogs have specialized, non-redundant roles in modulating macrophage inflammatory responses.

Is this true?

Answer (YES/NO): NO